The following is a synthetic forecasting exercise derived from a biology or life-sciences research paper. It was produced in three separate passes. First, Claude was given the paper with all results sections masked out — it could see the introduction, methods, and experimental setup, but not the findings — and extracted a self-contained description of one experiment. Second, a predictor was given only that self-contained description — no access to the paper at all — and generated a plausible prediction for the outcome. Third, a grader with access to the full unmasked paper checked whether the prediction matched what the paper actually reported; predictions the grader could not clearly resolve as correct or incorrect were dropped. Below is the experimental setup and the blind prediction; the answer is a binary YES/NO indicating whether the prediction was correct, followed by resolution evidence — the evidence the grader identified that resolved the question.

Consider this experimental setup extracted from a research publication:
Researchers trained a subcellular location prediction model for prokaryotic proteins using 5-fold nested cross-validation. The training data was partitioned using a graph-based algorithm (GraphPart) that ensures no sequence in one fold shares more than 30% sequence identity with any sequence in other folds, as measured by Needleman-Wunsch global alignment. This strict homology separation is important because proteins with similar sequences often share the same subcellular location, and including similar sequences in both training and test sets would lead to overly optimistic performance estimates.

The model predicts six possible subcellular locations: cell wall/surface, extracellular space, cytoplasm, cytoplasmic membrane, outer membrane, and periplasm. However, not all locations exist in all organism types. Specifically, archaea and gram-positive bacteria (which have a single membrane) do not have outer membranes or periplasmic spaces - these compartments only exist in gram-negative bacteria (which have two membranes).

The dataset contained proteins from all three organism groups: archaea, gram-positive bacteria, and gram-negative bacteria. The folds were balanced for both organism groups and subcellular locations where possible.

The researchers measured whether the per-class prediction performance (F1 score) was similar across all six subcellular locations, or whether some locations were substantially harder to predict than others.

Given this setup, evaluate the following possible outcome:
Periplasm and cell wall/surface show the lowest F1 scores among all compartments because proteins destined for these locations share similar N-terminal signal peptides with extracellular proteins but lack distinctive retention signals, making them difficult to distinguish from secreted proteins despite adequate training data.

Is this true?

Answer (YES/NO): NO